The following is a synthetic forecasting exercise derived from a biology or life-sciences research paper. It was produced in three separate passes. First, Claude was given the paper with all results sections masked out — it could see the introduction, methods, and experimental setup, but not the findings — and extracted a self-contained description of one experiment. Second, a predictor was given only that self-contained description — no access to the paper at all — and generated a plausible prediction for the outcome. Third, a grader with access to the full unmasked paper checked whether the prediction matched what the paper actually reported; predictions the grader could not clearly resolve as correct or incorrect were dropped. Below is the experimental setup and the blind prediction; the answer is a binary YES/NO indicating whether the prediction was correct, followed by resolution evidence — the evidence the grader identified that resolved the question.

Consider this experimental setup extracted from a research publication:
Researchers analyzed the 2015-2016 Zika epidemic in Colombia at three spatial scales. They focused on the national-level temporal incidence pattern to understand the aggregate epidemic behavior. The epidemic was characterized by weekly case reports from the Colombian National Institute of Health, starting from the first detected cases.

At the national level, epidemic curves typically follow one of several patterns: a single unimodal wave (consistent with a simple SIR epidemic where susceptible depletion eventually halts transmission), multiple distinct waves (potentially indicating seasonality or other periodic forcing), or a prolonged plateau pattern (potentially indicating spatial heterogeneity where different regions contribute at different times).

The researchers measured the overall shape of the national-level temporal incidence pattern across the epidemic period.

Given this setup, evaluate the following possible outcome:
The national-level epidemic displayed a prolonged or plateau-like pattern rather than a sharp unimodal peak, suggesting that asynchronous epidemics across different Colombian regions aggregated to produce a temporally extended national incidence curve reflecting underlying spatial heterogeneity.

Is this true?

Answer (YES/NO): NO